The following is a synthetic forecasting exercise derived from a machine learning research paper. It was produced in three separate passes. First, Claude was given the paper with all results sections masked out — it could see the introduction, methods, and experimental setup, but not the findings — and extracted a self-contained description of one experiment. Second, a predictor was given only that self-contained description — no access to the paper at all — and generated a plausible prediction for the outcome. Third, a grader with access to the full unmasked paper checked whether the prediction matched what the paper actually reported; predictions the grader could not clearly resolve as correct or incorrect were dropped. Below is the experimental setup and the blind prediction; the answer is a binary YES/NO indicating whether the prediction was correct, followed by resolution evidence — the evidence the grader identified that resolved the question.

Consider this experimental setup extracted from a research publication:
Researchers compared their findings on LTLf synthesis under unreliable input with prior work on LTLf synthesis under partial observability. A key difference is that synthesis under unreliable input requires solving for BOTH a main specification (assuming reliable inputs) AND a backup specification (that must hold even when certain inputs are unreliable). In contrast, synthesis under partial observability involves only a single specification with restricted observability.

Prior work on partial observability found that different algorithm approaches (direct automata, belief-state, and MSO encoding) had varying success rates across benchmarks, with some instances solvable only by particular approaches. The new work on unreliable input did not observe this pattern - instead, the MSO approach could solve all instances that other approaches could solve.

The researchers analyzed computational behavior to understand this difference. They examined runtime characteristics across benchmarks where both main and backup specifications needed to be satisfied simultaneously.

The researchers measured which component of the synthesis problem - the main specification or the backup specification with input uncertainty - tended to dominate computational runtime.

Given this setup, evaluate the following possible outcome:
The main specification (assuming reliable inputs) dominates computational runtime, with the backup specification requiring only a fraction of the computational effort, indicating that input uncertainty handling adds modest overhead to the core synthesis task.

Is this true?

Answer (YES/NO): YES